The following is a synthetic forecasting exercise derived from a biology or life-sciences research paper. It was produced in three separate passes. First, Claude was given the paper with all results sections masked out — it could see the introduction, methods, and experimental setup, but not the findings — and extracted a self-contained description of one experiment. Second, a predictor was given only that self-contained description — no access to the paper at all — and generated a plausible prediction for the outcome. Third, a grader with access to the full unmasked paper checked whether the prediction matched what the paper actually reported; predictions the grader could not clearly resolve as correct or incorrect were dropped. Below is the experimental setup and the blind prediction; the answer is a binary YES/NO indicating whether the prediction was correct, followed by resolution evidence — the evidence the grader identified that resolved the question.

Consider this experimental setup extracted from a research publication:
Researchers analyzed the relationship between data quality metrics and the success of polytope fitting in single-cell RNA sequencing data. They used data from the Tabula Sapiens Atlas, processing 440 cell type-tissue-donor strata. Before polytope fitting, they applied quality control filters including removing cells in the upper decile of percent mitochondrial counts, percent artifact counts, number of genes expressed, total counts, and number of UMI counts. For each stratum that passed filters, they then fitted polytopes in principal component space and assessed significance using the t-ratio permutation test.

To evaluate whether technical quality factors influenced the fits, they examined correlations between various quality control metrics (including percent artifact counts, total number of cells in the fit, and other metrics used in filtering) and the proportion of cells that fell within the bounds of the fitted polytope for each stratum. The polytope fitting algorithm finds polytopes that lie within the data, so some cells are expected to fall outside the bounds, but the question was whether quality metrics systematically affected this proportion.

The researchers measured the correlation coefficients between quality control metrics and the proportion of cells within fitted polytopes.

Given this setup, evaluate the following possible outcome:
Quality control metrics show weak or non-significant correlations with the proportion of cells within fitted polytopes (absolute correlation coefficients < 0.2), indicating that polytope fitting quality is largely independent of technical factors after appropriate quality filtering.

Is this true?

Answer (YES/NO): YES